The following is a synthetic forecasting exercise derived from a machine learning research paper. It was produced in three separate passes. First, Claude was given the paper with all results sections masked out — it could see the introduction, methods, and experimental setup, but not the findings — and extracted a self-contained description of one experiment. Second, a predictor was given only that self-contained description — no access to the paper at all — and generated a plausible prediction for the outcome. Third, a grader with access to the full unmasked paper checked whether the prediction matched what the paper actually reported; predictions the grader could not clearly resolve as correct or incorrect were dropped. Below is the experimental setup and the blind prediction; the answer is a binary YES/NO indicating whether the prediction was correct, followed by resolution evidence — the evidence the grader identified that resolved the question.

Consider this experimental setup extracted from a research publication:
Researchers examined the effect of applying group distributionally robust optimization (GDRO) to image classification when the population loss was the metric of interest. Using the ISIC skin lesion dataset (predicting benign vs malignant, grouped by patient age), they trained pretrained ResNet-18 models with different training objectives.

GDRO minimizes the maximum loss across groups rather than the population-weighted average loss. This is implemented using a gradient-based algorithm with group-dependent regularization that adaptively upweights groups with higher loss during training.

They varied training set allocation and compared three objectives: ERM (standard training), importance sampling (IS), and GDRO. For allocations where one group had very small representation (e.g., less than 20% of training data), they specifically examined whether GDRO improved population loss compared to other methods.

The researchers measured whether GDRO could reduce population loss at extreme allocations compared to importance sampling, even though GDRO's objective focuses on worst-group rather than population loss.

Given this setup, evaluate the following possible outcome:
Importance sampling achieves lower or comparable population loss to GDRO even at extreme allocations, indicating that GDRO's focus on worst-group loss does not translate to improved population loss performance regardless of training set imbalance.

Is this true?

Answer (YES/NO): NO